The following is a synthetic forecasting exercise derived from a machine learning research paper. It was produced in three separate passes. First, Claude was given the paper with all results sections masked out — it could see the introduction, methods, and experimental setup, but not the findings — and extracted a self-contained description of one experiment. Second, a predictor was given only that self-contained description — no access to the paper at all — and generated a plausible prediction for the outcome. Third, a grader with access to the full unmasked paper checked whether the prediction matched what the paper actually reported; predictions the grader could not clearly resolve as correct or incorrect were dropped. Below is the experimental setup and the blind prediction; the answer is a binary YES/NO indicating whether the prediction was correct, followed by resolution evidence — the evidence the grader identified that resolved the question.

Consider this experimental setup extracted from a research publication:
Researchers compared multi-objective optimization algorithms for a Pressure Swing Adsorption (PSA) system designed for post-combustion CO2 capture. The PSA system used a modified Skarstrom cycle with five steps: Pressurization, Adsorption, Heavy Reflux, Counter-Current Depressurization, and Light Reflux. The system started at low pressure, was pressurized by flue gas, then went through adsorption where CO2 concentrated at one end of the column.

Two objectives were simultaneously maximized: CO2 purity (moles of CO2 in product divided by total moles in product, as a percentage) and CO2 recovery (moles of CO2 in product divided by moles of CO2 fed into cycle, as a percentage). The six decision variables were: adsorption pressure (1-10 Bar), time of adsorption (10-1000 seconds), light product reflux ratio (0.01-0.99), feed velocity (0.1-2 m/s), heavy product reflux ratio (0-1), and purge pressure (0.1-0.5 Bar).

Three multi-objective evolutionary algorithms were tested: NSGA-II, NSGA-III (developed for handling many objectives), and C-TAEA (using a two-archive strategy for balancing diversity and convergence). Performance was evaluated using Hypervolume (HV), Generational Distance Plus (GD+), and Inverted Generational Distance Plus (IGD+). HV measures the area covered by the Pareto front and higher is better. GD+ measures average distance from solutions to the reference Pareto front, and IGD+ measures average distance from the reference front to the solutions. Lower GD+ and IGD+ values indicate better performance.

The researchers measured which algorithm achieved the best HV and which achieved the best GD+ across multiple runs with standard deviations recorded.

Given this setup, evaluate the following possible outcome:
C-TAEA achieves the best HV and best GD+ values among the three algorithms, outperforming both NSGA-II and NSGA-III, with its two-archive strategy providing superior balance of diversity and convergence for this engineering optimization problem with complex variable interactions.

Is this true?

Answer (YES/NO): NO